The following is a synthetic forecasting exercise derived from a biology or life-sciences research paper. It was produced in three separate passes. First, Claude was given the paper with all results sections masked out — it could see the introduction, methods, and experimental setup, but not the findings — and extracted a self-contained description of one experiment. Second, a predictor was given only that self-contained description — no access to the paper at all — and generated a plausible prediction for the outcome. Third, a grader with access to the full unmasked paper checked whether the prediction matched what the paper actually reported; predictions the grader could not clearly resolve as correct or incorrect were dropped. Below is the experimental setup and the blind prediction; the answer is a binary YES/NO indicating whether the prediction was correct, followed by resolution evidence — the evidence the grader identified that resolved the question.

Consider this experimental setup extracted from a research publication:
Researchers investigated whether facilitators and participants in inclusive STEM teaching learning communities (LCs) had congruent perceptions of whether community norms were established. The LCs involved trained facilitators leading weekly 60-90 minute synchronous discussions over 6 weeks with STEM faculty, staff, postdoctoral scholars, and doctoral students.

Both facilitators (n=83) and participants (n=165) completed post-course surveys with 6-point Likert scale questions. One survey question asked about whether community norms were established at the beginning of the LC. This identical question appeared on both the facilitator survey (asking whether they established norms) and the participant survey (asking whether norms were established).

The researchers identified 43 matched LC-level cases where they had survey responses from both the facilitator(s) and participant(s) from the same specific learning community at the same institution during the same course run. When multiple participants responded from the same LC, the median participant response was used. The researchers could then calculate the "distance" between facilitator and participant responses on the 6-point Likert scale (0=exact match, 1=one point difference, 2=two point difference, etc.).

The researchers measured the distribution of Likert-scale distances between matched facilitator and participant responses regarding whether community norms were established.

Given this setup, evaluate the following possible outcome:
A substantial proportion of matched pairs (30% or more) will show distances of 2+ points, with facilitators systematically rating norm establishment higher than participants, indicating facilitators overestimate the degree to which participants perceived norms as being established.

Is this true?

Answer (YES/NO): NO